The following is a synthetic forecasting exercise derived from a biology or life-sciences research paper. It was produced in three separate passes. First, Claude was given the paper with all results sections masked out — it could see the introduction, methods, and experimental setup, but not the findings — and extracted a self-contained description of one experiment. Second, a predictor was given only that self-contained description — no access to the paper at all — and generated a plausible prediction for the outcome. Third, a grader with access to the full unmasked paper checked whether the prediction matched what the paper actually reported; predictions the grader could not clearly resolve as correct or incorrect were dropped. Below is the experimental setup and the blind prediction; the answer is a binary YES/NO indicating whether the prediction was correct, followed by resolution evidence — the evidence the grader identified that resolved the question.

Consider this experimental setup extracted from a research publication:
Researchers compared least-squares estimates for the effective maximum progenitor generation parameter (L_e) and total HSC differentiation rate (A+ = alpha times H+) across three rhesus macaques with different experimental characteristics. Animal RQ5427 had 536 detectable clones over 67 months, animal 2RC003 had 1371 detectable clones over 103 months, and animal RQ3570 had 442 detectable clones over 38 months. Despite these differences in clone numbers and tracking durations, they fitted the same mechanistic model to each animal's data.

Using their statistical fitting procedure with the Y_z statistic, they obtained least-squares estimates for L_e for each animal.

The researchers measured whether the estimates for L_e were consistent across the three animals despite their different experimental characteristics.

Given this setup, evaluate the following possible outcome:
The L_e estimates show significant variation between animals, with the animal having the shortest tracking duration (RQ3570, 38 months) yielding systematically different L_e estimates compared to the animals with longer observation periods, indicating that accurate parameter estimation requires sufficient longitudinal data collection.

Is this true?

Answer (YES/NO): NO